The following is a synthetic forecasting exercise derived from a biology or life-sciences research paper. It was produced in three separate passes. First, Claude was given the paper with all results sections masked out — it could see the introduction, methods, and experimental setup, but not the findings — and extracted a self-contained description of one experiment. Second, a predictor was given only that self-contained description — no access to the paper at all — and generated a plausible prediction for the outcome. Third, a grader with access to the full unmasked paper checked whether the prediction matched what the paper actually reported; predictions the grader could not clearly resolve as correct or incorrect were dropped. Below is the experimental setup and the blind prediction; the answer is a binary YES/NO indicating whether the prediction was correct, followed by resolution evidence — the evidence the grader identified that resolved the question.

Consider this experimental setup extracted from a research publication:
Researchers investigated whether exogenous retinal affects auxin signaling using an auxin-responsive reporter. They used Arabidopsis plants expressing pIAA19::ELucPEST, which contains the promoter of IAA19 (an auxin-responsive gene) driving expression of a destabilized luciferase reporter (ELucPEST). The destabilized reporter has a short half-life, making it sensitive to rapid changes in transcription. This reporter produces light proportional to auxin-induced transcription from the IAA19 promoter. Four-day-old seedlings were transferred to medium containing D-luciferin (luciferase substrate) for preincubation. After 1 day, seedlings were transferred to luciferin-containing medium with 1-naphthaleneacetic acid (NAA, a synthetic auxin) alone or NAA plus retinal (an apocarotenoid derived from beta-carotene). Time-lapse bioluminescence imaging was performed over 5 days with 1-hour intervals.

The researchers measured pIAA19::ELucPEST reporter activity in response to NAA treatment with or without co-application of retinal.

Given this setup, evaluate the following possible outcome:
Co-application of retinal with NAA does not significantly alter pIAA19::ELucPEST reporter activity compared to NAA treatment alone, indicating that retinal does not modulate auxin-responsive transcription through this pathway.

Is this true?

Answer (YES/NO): NO